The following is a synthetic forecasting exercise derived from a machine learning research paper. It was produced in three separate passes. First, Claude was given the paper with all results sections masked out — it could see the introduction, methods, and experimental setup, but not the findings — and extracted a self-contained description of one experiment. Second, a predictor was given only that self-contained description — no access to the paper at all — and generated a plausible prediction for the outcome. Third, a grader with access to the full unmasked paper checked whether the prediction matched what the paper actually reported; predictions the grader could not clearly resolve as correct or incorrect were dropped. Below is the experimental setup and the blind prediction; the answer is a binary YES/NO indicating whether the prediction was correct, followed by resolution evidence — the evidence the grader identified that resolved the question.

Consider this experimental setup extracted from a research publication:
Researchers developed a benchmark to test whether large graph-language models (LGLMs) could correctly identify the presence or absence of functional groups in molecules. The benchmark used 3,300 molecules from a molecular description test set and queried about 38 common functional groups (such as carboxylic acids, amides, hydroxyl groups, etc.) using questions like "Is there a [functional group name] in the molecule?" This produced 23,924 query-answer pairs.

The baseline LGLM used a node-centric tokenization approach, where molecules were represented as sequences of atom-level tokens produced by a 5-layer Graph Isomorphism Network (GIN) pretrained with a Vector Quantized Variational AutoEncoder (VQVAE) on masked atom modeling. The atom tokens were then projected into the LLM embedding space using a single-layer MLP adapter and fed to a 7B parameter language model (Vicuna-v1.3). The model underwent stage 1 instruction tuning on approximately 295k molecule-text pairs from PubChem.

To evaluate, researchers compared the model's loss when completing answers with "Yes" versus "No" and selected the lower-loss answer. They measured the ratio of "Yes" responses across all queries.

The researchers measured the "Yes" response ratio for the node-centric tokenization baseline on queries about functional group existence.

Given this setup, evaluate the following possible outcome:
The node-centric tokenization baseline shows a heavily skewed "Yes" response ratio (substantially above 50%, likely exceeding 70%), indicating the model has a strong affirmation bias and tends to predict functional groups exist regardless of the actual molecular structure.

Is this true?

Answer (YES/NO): YES